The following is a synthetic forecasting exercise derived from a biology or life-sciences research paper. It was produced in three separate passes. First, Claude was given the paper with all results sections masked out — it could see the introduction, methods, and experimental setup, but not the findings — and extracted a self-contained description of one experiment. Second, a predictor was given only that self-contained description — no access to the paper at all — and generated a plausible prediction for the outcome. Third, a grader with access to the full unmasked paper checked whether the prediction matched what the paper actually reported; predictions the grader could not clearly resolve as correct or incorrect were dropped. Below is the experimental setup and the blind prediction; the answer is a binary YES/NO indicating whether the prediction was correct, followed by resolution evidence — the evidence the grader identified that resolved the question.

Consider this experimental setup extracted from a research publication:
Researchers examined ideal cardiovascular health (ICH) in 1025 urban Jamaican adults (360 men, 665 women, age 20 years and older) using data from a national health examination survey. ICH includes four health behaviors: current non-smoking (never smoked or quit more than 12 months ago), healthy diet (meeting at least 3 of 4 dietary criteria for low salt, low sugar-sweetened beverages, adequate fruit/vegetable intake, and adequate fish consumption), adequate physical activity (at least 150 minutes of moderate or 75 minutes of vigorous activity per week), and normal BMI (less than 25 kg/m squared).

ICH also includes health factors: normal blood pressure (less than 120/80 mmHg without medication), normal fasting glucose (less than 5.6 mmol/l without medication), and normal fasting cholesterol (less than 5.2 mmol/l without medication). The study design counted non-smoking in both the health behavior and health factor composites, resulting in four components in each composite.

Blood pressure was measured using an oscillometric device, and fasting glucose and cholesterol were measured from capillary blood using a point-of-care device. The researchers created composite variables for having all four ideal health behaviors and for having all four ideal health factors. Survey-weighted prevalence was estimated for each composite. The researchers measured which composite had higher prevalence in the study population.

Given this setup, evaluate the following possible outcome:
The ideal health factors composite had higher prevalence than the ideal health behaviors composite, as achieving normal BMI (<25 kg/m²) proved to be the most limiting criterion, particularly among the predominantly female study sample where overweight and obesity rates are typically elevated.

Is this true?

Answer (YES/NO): NO